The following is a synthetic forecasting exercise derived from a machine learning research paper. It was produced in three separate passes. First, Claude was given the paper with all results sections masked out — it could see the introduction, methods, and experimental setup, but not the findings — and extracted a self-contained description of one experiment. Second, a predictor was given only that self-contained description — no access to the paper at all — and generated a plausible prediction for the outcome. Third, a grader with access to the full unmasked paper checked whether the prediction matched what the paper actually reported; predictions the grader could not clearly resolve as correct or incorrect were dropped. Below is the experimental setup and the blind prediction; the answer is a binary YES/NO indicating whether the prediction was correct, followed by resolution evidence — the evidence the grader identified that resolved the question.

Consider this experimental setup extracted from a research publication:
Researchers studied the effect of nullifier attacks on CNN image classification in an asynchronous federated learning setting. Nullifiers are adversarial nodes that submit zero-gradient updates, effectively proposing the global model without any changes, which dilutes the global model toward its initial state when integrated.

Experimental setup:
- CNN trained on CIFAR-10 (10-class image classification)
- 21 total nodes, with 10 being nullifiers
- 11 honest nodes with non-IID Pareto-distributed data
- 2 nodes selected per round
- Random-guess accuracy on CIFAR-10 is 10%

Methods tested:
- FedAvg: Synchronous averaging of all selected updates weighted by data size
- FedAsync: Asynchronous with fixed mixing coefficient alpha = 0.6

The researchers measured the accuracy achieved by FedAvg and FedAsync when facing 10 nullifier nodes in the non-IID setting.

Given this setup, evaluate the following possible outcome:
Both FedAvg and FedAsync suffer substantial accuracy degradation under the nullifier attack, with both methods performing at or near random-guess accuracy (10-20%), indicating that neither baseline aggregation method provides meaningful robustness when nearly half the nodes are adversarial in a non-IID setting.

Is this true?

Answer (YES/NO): YES